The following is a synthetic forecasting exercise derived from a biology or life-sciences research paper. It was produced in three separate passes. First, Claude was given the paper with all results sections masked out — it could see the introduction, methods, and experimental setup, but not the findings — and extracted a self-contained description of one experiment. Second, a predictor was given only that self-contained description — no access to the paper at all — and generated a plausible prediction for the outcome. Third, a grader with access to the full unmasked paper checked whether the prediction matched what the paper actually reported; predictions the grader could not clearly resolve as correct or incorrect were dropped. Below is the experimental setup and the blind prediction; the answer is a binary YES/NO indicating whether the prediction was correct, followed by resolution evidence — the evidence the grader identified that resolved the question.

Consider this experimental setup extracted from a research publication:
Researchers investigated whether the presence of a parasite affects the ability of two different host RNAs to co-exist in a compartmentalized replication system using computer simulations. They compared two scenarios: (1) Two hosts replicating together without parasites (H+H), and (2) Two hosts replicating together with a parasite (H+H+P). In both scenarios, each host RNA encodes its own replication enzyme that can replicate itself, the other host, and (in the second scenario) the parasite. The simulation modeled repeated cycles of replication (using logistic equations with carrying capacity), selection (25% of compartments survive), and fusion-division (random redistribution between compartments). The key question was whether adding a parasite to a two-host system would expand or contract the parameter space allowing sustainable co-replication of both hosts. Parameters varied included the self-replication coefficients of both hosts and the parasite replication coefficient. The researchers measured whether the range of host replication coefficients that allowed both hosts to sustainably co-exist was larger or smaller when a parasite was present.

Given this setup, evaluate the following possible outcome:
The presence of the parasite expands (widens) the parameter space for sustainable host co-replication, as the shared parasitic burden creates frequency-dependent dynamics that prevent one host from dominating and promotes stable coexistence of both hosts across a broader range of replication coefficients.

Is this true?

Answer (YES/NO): NO